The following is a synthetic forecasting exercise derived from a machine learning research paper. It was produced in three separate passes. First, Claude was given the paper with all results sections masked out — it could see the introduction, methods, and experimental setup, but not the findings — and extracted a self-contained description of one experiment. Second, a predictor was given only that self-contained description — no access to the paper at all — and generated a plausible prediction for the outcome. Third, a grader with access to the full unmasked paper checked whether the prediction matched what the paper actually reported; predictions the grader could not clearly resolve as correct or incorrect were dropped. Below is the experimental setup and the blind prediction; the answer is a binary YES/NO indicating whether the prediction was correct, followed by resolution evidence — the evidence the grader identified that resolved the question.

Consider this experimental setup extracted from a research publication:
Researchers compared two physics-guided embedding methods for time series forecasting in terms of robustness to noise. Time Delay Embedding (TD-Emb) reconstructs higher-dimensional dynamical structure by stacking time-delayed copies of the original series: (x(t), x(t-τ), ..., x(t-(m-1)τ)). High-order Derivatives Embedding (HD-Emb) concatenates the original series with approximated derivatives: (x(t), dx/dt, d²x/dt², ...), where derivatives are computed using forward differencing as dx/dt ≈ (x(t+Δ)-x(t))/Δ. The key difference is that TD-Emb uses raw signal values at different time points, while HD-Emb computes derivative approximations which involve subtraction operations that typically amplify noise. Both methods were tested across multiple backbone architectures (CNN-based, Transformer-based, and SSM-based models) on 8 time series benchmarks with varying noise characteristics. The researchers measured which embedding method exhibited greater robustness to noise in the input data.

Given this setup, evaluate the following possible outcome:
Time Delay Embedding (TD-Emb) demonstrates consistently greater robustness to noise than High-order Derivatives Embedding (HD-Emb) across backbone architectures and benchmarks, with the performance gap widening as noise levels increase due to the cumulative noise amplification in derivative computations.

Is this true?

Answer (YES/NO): NO